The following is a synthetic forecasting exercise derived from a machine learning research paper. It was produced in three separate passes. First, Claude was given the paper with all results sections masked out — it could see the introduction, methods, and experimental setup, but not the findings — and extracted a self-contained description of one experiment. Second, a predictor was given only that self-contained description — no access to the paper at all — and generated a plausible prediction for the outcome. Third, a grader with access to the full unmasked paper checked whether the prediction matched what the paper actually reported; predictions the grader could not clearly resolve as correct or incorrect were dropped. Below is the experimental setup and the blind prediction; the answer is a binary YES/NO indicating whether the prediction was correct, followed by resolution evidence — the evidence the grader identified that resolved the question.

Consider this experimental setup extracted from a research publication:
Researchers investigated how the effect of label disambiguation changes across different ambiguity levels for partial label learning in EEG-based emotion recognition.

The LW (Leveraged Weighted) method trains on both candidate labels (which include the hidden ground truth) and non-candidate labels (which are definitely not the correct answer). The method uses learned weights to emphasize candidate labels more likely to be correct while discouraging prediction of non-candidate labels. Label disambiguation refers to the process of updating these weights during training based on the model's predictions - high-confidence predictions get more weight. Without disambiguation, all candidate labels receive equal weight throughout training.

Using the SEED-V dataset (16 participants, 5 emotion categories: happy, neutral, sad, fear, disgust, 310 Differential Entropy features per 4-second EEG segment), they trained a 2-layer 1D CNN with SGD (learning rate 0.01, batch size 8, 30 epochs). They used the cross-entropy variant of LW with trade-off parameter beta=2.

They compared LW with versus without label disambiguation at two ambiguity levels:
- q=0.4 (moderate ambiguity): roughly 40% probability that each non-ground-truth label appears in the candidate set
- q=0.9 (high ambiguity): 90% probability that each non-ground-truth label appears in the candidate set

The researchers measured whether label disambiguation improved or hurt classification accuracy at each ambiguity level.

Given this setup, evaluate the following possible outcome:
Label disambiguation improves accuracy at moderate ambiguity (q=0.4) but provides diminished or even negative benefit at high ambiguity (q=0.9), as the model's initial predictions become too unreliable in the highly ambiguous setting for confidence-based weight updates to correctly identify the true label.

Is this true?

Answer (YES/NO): YES